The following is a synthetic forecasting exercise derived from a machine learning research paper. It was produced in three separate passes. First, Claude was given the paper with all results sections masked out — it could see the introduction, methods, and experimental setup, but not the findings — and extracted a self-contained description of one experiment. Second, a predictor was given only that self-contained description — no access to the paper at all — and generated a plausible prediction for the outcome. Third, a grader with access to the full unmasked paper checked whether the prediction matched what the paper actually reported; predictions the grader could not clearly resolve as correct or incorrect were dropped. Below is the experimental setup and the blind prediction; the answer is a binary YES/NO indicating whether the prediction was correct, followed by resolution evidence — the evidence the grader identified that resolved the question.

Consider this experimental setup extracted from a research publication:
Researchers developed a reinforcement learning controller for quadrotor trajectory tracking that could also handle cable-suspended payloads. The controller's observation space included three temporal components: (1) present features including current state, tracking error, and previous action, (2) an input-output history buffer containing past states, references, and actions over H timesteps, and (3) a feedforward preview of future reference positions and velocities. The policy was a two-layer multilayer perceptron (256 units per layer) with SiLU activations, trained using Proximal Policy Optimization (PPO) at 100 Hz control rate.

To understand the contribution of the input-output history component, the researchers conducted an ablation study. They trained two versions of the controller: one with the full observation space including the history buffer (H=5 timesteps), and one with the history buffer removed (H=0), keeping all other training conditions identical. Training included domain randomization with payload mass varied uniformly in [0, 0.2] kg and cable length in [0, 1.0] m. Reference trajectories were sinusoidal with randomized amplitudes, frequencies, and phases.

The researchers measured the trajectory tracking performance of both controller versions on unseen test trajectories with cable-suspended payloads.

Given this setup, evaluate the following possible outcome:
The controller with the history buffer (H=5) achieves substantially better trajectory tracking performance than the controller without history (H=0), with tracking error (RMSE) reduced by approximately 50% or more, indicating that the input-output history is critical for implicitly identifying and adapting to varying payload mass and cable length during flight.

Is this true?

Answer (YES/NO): NO